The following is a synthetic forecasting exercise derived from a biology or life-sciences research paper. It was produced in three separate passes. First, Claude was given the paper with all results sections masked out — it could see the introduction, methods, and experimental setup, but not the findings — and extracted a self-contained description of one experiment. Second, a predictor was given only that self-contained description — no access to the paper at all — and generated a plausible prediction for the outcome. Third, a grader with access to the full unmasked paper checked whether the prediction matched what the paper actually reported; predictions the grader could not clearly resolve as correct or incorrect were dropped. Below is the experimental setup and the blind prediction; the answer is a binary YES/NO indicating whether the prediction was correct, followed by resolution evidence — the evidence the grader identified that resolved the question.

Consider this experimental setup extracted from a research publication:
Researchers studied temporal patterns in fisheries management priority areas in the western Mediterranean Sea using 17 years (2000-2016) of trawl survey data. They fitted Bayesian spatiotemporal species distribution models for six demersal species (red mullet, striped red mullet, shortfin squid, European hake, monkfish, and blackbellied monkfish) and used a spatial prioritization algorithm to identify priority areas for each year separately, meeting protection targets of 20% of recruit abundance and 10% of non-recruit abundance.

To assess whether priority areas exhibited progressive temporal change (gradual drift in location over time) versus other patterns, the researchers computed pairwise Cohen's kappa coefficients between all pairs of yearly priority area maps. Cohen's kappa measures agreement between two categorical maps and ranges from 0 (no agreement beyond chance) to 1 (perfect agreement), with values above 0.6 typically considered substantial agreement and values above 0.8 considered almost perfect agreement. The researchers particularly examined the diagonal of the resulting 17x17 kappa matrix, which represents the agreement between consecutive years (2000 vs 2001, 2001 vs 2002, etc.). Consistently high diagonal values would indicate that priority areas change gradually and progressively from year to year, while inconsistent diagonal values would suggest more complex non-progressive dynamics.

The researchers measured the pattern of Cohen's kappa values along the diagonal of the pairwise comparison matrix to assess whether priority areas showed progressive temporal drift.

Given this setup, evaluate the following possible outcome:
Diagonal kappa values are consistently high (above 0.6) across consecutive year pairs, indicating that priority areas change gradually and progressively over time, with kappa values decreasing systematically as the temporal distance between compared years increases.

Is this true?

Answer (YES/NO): NO